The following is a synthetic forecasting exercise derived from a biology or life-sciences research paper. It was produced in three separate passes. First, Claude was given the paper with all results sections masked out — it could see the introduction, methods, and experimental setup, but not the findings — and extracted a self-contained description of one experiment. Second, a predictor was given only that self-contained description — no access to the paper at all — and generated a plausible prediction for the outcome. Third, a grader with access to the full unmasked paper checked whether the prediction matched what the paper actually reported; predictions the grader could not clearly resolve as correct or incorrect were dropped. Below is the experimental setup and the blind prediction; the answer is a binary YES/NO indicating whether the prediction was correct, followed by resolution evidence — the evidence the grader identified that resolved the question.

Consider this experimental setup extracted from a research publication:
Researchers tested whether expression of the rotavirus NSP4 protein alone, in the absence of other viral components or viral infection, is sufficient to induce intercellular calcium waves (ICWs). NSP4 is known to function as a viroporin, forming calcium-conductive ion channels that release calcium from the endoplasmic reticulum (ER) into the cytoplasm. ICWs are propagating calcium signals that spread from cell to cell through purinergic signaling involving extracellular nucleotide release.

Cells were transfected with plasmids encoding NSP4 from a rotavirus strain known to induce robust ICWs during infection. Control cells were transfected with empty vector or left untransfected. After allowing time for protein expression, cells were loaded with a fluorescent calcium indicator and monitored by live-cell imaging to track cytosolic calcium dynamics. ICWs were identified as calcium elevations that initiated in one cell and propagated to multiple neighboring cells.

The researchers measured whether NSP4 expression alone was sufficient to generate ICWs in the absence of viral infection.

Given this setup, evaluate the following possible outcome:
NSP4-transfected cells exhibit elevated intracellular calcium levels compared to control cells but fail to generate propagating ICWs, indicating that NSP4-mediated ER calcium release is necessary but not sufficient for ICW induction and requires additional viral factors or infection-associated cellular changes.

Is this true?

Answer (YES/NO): NO